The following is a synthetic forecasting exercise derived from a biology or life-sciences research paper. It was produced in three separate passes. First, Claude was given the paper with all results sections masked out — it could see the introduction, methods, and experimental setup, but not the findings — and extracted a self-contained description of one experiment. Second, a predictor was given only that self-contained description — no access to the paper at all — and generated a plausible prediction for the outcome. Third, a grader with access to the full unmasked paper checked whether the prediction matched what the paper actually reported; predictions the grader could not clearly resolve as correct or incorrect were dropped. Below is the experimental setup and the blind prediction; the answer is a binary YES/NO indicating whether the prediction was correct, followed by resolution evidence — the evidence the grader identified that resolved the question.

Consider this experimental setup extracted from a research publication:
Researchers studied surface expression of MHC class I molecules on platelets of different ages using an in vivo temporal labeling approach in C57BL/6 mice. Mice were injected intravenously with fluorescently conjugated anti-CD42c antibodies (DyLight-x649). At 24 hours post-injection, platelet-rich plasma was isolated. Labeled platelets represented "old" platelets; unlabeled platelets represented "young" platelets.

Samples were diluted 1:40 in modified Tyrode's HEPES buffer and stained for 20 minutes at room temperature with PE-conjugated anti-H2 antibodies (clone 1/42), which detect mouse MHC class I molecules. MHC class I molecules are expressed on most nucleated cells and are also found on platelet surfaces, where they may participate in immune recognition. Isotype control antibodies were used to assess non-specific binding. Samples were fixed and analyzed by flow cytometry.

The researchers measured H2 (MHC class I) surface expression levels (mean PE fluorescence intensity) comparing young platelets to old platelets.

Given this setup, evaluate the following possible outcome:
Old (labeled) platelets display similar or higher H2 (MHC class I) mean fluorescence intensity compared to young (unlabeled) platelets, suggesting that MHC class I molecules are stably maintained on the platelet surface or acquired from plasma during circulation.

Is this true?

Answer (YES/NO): NO